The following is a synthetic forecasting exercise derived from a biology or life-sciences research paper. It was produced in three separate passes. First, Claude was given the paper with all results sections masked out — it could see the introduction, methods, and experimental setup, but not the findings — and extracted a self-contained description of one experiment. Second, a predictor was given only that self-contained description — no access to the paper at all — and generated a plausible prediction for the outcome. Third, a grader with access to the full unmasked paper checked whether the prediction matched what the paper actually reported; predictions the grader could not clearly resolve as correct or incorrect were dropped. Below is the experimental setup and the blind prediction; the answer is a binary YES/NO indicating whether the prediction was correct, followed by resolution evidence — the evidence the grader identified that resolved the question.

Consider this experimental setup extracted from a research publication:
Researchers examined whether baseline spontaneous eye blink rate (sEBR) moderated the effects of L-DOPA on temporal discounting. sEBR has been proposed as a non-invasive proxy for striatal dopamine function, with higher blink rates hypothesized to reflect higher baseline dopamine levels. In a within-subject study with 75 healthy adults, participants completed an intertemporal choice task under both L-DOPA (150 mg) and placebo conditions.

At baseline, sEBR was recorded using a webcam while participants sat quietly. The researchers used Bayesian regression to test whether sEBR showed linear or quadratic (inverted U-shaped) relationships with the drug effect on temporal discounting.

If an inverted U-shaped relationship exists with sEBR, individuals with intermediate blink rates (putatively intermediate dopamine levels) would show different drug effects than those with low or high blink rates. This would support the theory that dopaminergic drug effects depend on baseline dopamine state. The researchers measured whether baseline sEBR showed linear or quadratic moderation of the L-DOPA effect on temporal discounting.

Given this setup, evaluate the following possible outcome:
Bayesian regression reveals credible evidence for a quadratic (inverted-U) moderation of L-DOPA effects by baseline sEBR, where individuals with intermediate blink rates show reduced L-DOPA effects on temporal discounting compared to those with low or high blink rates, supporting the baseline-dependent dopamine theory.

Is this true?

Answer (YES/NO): NO